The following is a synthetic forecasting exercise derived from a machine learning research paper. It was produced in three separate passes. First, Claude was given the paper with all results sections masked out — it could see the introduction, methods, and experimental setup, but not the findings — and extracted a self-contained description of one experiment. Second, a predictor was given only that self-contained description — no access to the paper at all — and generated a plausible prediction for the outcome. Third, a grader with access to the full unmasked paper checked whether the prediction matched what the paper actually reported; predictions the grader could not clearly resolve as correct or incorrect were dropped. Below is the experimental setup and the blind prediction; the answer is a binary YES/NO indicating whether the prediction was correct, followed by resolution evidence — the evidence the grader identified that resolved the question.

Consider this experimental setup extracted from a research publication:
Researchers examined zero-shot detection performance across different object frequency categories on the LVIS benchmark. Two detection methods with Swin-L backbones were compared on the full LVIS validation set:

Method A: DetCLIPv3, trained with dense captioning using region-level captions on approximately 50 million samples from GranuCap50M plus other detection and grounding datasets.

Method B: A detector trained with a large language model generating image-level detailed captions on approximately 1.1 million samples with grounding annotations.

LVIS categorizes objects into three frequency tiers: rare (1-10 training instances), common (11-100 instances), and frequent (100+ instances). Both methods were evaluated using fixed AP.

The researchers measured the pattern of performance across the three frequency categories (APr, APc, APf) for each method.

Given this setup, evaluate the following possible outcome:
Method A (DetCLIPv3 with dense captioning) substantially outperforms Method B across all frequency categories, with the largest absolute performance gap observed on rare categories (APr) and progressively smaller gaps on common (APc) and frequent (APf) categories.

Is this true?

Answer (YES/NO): NO